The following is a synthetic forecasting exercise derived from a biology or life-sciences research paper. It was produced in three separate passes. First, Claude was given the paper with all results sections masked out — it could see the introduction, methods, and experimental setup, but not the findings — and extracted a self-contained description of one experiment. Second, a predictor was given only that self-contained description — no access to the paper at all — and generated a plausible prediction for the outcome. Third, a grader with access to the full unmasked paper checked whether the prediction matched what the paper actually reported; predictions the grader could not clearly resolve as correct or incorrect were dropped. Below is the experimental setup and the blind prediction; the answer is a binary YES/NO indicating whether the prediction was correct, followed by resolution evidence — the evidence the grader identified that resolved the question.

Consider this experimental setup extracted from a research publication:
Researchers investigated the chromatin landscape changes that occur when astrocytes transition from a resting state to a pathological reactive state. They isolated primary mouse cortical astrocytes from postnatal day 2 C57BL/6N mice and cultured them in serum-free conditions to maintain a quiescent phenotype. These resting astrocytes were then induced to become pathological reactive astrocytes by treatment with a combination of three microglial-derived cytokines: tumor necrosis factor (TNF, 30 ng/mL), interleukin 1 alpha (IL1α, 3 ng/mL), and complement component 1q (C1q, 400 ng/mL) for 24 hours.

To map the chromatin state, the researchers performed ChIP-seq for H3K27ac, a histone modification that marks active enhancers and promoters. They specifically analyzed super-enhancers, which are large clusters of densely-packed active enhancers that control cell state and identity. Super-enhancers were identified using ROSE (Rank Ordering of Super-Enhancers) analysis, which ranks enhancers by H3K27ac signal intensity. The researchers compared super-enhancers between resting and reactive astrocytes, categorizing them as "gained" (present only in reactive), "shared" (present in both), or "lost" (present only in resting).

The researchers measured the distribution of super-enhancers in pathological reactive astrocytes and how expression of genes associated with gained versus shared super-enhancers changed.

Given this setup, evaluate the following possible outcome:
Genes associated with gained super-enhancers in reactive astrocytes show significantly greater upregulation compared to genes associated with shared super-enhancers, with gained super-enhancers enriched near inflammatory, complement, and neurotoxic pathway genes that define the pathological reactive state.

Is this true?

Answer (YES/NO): NO